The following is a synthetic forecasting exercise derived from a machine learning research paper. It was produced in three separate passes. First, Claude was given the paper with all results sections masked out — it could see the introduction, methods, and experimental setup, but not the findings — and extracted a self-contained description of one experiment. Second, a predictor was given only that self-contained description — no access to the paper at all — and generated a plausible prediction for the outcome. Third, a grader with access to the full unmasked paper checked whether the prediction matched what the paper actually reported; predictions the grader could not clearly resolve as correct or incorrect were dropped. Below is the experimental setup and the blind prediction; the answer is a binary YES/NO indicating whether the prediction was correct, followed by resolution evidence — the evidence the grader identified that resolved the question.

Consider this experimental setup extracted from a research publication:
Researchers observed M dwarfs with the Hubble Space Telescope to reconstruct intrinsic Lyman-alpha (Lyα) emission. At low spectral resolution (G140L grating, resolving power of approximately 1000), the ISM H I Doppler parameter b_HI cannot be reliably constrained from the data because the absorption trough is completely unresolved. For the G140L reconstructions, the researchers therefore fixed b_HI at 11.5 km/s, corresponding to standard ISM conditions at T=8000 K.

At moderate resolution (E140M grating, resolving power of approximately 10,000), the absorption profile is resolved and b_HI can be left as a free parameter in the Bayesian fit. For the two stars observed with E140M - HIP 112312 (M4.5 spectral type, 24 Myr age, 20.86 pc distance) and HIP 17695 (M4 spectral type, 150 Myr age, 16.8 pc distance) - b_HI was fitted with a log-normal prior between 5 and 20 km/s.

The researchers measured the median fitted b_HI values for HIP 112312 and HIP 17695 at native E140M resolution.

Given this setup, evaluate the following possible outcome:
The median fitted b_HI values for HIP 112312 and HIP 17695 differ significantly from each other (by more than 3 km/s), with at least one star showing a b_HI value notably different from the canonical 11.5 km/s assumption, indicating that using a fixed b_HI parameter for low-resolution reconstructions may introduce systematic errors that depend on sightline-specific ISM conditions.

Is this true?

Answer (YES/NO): NO